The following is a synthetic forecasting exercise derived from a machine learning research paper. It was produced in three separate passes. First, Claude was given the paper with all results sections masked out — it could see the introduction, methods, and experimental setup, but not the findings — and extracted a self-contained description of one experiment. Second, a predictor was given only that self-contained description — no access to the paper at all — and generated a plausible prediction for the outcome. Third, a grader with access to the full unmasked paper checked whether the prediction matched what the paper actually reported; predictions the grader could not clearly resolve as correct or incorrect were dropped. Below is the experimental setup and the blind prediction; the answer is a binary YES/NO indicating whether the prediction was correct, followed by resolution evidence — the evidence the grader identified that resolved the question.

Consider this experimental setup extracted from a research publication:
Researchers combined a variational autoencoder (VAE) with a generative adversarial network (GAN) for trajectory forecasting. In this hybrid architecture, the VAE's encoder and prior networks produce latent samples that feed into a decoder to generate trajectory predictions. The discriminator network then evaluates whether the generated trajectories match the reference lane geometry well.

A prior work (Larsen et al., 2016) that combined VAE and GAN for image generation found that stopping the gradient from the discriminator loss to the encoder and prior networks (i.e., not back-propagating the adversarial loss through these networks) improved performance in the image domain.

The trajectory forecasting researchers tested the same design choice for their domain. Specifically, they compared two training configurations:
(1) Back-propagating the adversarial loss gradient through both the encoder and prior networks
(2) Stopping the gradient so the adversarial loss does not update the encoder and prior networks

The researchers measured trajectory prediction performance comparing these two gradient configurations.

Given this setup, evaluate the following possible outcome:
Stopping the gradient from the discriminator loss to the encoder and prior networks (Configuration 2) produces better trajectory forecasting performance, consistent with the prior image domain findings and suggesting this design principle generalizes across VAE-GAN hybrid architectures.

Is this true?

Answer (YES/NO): NO